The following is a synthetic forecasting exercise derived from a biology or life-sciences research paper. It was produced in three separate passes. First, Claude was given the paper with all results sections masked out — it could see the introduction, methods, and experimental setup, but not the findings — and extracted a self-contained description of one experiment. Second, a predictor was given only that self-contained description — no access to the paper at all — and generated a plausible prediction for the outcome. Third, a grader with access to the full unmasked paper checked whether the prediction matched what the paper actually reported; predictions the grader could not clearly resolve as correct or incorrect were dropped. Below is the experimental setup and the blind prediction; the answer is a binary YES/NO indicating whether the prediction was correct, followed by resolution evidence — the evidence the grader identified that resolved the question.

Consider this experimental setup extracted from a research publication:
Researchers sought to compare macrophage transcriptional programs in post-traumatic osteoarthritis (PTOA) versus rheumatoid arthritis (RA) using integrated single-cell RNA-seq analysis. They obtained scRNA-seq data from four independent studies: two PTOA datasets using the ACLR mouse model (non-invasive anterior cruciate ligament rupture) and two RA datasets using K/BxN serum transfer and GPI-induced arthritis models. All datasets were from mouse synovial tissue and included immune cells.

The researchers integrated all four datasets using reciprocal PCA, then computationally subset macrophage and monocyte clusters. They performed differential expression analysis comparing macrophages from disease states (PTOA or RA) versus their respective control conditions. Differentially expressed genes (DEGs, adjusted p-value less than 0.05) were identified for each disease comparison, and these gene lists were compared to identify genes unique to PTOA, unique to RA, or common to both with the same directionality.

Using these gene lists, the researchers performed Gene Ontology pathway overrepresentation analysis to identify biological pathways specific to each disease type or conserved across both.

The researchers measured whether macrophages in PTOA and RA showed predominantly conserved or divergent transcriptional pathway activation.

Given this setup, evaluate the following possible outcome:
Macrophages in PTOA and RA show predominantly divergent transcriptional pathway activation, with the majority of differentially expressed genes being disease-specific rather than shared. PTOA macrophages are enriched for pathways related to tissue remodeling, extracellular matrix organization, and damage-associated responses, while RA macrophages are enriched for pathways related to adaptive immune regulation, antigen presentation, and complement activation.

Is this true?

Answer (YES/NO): NO